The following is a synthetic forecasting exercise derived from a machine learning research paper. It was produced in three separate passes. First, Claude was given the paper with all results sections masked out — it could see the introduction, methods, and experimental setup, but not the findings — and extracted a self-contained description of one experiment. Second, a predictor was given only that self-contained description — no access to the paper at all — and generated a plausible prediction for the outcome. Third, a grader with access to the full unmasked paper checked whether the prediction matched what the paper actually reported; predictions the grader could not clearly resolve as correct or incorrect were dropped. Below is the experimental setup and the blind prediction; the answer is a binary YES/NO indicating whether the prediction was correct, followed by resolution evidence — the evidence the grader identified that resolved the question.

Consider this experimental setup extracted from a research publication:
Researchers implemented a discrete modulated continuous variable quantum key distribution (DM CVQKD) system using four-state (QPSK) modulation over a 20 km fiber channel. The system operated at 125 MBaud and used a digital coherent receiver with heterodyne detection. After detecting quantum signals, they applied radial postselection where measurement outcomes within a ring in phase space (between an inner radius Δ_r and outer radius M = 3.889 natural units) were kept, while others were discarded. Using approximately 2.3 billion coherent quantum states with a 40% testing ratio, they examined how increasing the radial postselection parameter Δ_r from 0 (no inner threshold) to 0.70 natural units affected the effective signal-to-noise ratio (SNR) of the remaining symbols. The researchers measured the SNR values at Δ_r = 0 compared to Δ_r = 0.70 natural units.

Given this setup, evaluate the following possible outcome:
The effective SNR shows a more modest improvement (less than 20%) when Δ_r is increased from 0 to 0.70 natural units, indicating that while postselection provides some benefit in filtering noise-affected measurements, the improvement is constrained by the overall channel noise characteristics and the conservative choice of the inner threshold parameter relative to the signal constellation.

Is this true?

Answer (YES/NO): NO